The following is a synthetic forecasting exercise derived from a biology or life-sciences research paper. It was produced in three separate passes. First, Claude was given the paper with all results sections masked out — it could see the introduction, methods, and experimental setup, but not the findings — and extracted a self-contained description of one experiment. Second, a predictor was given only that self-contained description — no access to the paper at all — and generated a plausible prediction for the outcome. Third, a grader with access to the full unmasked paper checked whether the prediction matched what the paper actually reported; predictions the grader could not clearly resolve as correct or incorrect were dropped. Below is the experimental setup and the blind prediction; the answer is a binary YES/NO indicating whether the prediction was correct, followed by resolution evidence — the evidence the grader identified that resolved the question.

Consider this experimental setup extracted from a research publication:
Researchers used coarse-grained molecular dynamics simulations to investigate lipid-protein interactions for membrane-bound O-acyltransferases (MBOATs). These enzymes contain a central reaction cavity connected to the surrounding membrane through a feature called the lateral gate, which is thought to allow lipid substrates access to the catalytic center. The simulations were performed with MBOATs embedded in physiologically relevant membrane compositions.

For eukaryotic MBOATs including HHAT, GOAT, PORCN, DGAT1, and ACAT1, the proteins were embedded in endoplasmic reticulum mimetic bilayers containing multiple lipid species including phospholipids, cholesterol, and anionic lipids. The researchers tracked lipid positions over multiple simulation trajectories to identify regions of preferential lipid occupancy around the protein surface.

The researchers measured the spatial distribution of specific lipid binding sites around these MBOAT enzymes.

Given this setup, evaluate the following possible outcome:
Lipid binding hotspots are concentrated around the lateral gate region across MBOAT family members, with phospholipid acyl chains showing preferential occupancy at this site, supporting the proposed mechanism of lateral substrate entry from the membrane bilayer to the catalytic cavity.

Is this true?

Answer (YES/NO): NO